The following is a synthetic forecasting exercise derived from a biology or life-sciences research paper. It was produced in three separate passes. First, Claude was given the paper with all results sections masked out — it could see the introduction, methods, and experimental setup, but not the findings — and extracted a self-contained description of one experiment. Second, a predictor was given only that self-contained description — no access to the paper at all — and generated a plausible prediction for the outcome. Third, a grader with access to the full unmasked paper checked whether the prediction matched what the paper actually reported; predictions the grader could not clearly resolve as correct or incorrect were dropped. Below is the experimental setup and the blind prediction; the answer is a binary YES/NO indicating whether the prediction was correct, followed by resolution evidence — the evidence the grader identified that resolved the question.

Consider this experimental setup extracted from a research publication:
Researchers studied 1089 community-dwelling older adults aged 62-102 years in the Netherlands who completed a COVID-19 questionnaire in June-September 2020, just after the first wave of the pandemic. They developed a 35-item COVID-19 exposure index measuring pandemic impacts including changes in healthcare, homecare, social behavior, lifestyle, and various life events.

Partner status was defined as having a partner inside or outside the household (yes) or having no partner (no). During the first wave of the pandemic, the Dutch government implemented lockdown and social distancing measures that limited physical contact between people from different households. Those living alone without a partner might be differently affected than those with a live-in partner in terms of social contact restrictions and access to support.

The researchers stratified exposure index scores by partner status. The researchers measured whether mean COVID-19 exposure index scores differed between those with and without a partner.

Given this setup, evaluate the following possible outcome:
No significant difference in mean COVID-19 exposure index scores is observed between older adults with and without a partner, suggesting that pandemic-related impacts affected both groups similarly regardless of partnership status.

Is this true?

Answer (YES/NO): YES